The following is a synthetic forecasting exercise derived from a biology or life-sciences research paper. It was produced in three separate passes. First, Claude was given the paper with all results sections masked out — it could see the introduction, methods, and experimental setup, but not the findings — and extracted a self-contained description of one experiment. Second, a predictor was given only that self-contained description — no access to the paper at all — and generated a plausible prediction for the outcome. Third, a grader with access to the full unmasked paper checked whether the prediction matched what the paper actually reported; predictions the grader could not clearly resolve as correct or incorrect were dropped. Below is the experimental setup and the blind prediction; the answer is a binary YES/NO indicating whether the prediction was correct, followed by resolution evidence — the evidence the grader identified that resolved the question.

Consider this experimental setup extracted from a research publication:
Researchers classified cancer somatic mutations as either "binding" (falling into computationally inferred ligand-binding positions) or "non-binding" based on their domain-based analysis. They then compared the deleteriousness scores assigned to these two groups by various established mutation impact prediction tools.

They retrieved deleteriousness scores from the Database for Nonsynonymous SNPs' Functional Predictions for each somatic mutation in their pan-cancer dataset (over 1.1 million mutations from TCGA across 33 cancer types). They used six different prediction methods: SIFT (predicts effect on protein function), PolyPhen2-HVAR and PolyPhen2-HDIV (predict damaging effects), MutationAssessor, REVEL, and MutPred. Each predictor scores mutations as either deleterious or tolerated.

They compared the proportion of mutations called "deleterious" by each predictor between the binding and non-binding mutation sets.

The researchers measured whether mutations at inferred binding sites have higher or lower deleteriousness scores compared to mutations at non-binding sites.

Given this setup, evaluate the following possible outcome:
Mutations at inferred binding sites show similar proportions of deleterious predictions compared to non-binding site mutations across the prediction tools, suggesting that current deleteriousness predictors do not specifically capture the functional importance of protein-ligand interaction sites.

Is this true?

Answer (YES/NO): NO